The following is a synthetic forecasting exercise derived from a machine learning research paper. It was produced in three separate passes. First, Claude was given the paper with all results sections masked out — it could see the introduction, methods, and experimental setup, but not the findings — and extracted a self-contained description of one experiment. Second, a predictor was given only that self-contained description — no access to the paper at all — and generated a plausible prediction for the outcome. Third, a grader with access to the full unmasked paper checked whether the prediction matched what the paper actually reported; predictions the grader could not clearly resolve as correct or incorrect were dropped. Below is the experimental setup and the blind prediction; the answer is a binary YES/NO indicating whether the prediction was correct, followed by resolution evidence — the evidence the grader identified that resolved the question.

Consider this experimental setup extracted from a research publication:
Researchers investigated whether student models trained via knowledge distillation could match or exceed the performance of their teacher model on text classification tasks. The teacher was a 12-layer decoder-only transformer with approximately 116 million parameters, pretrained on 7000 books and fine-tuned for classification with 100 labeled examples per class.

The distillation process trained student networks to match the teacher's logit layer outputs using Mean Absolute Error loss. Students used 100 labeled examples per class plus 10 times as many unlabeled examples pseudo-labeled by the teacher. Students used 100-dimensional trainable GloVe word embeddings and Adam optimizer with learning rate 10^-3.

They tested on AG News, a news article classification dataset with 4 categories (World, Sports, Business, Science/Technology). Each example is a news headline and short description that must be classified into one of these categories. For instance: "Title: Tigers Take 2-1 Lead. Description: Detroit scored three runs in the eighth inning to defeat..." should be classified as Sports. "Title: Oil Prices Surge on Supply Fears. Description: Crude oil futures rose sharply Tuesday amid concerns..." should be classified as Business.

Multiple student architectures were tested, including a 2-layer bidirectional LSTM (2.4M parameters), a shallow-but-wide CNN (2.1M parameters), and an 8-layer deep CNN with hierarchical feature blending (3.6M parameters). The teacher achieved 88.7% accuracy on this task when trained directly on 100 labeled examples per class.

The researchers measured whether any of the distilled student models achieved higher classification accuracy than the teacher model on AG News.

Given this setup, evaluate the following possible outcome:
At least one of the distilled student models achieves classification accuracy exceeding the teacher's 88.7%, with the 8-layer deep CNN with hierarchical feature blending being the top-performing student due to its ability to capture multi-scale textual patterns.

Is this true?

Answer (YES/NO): NO